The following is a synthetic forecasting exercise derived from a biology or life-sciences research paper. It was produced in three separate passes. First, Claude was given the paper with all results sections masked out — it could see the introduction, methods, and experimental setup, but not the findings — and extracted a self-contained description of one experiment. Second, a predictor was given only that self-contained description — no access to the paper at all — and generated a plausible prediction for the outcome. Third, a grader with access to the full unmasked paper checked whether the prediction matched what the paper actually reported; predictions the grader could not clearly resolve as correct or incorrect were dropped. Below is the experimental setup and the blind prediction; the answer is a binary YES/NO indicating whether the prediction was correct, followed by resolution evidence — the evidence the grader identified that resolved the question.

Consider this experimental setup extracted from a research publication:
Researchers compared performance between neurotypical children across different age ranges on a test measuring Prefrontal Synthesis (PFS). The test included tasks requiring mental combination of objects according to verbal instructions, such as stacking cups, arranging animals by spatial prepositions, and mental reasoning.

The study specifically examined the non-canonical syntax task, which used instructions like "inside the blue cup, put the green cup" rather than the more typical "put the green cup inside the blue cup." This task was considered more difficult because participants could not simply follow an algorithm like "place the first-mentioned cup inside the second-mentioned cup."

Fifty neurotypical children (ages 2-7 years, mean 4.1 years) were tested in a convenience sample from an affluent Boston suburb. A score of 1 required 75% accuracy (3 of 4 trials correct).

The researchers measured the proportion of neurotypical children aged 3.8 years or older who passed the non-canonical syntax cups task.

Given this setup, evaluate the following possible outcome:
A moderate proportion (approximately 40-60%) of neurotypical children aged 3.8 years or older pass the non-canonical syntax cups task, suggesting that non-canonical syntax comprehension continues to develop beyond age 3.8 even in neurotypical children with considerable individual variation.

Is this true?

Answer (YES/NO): NO